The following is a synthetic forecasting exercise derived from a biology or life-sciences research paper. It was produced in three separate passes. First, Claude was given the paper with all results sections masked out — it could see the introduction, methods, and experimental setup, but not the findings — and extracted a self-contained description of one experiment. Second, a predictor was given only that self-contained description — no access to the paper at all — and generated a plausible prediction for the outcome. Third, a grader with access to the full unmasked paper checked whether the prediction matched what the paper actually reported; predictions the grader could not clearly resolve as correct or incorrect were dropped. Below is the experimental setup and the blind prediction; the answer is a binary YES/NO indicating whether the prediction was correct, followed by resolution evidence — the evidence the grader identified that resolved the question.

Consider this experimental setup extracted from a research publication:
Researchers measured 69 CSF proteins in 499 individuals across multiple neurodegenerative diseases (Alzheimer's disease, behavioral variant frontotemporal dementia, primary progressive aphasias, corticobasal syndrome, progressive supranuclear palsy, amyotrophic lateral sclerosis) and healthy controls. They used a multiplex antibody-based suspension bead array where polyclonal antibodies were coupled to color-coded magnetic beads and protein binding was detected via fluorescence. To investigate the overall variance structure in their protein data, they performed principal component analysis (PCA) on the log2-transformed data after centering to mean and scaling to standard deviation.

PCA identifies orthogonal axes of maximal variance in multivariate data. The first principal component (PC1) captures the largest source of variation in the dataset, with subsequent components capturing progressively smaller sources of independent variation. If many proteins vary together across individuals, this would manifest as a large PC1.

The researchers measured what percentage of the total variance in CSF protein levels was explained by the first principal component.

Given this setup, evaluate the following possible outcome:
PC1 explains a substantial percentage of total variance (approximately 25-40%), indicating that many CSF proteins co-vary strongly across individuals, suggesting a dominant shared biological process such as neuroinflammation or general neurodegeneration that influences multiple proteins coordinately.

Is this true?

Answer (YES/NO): NO